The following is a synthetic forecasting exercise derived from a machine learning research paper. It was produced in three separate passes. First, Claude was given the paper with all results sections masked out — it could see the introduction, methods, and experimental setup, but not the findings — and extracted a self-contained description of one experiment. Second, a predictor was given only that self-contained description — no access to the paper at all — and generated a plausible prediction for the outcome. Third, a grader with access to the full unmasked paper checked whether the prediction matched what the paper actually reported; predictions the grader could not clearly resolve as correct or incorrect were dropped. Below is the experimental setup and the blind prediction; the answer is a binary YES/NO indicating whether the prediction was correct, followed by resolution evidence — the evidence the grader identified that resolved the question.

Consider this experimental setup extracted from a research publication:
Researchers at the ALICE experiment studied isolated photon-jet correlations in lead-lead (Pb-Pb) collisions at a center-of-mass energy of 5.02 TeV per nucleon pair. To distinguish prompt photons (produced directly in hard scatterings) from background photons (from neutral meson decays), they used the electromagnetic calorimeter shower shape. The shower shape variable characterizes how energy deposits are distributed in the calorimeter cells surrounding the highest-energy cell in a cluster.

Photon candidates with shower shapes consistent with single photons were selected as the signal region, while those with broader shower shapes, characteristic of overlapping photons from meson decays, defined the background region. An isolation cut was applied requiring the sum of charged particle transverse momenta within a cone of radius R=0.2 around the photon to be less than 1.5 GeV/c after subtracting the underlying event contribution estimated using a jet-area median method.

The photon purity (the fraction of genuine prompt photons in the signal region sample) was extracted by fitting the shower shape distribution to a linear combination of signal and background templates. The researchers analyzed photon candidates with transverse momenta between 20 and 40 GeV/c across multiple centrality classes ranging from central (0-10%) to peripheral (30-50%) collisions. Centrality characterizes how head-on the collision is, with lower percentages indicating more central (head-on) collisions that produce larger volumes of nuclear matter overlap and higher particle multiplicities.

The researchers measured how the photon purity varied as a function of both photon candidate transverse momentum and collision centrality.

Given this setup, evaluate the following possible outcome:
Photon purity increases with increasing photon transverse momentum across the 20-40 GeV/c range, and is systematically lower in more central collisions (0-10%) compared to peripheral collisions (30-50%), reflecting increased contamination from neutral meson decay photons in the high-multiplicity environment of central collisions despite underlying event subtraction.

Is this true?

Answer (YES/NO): NO